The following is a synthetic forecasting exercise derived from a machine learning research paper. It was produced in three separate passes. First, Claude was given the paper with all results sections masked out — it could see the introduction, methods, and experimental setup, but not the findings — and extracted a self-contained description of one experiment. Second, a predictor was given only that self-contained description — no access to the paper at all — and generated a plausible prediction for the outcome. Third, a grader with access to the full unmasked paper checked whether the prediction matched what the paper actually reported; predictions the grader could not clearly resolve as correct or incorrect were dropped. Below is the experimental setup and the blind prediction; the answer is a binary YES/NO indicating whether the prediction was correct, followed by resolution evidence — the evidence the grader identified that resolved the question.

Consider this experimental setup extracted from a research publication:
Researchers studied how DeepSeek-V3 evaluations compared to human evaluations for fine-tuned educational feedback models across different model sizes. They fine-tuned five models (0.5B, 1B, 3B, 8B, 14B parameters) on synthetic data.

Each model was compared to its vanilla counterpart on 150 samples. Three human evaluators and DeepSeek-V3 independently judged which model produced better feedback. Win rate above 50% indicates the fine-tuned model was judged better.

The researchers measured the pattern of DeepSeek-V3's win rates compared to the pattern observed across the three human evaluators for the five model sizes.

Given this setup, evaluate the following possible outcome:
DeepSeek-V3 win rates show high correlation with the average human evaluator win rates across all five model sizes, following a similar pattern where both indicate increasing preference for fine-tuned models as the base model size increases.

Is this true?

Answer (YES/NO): NO